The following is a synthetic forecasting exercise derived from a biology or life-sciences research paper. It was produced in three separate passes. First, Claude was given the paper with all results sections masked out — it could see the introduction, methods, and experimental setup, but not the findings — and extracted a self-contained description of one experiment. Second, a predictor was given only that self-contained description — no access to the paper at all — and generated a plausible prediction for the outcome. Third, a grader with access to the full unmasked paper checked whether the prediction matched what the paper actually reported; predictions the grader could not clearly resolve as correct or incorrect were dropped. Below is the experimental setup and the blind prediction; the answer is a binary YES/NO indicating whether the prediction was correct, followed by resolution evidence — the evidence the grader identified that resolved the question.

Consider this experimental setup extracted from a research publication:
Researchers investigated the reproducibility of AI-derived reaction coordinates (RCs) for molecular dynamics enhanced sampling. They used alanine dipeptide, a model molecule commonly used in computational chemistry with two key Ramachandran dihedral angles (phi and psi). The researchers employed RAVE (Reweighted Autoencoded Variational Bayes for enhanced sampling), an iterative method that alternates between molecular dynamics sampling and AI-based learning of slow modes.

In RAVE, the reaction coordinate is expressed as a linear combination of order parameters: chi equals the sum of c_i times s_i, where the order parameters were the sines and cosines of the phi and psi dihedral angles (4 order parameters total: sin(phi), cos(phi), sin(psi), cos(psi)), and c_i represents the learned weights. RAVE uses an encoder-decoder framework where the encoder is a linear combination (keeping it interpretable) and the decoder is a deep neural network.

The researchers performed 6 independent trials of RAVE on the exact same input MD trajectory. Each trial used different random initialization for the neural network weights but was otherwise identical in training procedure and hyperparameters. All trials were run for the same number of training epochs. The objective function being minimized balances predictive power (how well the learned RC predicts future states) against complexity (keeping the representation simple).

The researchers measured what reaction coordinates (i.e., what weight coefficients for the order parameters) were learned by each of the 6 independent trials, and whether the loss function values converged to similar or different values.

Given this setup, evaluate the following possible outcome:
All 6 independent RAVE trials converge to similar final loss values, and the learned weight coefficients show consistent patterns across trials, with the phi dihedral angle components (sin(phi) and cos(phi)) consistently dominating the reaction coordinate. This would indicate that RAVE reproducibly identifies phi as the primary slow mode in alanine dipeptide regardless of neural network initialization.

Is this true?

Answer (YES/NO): NO